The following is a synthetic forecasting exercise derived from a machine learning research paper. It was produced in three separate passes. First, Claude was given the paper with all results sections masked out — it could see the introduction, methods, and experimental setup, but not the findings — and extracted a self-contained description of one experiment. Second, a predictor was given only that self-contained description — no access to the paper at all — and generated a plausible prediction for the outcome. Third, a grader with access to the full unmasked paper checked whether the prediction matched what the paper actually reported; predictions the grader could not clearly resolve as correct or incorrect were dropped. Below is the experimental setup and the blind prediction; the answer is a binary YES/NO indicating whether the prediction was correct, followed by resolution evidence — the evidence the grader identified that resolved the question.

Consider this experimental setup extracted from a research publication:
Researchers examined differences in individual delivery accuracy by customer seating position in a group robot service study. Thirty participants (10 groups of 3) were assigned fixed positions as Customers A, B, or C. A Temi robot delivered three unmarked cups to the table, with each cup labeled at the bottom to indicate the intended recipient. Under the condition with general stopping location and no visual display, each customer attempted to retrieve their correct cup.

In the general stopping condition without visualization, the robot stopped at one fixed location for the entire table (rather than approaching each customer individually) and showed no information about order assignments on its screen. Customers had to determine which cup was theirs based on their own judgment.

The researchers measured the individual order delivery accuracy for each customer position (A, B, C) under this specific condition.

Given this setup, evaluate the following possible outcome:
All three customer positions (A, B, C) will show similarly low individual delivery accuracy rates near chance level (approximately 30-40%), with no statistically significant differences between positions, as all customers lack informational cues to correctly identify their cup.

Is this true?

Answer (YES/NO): NO